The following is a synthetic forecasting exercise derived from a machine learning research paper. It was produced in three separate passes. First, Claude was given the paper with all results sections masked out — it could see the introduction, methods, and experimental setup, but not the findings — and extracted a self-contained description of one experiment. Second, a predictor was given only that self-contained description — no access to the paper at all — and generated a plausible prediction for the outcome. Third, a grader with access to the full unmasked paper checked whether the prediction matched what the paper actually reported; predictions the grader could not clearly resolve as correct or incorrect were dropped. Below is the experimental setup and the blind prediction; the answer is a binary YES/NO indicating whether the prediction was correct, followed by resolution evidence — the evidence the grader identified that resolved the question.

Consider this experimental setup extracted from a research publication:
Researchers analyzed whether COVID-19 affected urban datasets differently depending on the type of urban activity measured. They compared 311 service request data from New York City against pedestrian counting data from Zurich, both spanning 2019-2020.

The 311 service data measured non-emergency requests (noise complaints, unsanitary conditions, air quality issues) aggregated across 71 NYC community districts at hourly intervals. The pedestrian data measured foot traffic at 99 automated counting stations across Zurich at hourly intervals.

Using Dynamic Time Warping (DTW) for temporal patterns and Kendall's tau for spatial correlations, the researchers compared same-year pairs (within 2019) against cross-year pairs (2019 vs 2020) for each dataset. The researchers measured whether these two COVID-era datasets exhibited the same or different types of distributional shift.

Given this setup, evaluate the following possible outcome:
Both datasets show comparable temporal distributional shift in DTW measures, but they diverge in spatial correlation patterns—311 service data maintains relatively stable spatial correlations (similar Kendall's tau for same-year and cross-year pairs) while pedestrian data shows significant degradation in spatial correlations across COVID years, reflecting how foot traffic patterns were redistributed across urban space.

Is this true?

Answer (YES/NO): NO